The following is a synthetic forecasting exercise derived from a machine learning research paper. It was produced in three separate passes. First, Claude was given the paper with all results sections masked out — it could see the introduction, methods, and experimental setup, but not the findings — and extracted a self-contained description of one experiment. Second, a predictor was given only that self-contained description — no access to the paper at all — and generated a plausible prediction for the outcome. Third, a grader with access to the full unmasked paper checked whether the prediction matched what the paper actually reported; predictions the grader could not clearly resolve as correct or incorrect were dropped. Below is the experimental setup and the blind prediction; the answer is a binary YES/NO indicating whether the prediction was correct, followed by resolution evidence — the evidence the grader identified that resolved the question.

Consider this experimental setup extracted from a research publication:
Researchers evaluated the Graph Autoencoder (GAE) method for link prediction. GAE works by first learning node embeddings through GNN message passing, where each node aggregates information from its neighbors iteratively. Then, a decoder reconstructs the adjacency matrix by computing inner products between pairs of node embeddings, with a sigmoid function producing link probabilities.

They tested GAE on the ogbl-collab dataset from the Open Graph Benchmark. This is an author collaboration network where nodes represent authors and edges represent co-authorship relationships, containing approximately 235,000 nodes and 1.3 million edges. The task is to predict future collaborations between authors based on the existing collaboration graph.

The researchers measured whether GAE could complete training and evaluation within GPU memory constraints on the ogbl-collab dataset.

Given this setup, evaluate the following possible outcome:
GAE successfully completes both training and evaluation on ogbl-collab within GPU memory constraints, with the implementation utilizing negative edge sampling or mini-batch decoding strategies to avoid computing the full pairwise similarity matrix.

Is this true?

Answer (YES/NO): NO